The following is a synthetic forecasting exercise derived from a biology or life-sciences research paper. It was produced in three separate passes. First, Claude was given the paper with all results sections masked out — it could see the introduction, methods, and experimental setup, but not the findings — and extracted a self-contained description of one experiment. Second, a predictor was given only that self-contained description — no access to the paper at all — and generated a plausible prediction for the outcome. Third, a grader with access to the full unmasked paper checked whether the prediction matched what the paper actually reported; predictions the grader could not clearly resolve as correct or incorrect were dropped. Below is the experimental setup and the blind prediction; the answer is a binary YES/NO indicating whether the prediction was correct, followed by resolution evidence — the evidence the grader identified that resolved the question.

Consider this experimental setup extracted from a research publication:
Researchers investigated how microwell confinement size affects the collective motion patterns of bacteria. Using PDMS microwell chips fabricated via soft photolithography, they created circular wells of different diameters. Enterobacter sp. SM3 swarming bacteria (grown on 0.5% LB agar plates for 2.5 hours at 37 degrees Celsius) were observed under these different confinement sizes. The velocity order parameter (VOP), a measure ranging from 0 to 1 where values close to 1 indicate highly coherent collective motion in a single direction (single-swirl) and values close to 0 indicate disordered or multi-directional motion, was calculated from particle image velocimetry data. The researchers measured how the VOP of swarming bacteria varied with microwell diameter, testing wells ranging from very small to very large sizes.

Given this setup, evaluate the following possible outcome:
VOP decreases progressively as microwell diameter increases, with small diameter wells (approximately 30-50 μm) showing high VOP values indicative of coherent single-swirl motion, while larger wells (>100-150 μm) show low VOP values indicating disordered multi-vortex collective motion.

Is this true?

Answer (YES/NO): NO